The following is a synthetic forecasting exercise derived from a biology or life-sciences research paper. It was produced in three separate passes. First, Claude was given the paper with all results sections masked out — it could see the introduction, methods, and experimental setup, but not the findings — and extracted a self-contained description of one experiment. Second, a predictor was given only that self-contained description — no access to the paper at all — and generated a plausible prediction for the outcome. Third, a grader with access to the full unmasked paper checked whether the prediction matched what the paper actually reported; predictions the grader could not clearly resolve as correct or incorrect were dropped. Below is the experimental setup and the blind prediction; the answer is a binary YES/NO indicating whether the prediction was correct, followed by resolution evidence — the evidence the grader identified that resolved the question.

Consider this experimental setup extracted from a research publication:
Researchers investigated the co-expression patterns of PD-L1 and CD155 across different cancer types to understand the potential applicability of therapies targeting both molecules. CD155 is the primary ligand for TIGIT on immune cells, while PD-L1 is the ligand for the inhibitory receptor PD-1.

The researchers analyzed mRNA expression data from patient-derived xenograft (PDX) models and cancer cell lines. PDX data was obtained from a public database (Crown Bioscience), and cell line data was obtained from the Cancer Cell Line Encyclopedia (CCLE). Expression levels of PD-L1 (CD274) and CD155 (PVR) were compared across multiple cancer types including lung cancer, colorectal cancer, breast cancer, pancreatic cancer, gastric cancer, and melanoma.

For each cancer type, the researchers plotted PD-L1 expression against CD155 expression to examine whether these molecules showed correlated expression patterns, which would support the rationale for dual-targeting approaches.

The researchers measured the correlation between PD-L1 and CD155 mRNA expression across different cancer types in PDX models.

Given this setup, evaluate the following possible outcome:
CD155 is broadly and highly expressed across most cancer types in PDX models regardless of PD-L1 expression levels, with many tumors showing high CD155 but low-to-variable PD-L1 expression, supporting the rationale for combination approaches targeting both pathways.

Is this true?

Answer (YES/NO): YES